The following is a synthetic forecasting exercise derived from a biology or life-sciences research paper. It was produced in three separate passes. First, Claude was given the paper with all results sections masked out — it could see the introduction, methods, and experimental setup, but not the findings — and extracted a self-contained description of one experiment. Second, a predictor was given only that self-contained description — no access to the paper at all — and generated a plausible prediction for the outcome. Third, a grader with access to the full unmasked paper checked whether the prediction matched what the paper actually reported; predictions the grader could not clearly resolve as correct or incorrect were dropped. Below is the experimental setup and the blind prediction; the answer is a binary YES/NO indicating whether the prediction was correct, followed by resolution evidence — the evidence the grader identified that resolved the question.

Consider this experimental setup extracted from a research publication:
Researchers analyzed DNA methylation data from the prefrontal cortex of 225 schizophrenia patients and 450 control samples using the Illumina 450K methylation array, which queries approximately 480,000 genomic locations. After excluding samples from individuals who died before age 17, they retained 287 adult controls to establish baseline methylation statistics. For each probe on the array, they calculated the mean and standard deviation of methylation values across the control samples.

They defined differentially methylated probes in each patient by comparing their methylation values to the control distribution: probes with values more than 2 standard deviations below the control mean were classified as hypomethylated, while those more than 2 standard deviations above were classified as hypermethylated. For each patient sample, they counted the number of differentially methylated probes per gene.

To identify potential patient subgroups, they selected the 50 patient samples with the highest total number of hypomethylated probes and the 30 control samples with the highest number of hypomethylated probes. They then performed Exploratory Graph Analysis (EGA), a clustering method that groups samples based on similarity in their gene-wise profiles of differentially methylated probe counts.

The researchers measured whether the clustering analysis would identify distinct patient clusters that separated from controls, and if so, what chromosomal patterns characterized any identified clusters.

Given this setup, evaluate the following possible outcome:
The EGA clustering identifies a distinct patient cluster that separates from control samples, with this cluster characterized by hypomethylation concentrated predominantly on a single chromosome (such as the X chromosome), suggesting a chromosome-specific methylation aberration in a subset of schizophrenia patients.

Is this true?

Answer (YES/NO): NO